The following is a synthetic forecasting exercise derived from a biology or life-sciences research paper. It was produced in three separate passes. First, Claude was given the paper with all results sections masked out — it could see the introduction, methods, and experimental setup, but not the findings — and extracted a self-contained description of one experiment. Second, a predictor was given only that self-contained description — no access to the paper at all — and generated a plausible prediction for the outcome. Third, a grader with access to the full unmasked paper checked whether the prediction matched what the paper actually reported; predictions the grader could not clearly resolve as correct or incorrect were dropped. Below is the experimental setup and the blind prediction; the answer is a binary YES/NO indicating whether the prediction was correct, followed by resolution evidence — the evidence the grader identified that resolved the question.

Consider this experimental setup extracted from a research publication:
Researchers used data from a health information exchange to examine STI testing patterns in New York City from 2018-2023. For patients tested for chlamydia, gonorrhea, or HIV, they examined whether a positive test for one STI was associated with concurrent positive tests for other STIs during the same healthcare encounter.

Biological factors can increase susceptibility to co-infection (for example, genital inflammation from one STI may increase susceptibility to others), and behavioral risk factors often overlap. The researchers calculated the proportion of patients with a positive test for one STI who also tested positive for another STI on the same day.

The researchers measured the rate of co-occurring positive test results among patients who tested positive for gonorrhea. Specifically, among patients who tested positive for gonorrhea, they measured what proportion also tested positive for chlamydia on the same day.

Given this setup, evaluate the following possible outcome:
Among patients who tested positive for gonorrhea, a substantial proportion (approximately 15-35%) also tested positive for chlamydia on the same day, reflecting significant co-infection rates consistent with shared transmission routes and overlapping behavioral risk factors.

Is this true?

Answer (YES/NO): YES